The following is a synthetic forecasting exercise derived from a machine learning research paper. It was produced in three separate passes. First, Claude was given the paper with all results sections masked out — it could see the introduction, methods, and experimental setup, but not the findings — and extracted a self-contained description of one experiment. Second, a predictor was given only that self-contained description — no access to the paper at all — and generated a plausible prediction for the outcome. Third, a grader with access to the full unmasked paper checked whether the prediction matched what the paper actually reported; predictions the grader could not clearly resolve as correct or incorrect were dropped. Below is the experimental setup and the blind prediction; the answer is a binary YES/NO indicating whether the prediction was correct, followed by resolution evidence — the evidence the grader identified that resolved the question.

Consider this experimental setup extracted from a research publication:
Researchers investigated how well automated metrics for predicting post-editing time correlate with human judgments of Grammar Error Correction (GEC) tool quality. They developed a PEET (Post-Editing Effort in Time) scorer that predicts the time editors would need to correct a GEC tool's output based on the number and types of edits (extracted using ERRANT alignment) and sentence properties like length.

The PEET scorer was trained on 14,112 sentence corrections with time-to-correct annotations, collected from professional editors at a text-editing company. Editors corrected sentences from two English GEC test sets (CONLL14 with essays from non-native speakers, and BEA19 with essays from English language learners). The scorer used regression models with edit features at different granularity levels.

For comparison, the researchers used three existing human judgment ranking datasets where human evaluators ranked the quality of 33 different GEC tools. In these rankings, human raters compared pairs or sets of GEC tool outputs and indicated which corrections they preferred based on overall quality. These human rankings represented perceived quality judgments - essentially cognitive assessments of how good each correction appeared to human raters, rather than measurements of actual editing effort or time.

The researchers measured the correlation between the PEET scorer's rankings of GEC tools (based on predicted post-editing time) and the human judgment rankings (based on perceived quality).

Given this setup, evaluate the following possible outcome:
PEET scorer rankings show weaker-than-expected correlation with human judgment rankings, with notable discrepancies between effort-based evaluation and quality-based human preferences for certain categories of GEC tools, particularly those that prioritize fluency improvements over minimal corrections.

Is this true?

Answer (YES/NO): NO